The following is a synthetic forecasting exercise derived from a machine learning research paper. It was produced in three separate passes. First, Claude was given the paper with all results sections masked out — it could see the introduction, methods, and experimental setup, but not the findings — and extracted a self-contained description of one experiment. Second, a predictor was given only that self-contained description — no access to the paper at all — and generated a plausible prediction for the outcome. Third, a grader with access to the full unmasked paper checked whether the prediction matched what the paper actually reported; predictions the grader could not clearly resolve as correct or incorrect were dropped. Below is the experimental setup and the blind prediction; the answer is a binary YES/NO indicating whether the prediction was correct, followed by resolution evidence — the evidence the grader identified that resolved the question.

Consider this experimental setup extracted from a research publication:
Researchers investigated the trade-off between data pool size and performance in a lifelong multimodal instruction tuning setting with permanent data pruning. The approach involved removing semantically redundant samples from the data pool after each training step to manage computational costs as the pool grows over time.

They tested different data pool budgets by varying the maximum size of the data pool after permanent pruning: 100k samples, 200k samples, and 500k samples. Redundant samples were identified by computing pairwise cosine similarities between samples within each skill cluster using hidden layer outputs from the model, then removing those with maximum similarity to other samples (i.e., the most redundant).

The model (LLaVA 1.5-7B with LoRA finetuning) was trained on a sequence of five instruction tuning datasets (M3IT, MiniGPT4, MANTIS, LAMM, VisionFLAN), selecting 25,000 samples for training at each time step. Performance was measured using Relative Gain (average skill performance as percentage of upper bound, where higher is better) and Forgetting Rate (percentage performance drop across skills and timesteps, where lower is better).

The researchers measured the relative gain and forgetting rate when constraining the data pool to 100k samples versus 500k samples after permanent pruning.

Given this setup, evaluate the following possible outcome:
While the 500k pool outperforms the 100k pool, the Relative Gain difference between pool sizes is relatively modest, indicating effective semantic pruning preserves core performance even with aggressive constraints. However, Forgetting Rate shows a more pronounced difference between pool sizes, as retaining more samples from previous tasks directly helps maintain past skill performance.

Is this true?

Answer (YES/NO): NO